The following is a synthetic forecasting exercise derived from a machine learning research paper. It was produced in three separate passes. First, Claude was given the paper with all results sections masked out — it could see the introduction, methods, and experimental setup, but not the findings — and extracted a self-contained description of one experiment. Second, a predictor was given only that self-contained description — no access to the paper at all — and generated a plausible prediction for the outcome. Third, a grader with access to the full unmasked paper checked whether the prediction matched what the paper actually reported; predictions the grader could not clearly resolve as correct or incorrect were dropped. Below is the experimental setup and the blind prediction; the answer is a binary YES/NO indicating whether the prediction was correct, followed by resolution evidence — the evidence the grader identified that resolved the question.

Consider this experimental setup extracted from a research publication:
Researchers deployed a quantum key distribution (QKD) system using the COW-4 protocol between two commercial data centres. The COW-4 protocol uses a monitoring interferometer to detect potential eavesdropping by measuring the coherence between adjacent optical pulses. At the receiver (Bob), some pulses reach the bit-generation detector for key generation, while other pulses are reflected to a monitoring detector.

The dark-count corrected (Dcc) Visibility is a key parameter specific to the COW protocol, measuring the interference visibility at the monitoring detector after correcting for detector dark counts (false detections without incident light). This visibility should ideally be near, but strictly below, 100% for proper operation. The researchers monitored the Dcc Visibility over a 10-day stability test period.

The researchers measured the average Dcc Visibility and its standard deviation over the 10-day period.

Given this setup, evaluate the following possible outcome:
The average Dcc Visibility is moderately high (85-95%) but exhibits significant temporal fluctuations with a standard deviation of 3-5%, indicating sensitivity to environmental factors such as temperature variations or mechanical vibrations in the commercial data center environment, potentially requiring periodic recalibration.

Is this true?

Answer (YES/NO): NO